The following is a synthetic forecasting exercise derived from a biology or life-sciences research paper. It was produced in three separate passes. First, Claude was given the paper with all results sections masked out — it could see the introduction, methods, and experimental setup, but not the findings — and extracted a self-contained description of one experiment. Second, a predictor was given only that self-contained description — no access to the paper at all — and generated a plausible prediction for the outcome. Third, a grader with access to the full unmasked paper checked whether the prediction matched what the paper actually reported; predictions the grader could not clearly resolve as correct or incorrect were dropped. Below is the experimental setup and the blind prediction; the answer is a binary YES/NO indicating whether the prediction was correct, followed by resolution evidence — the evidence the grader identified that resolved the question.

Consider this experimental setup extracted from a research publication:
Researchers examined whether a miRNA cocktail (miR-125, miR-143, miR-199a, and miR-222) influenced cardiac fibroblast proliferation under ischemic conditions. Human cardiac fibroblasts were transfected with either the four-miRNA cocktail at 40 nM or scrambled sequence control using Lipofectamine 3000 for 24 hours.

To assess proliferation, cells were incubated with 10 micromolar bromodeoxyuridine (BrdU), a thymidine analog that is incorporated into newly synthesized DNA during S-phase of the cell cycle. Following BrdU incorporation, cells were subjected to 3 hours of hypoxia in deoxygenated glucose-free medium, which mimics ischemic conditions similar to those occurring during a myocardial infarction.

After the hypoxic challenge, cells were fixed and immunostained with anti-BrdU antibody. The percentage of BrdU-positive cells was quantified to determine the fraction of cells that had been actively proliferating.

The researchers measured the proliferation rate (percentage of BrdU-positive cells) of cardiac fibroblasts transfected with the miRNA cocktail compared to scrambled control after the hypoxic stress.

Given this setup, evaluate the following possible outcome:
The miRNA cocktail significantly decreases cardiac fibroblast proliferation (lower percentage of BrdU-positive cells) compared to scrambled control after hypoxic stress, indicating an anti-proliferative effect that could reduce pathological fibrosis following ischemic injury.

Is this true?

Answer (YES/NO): NO